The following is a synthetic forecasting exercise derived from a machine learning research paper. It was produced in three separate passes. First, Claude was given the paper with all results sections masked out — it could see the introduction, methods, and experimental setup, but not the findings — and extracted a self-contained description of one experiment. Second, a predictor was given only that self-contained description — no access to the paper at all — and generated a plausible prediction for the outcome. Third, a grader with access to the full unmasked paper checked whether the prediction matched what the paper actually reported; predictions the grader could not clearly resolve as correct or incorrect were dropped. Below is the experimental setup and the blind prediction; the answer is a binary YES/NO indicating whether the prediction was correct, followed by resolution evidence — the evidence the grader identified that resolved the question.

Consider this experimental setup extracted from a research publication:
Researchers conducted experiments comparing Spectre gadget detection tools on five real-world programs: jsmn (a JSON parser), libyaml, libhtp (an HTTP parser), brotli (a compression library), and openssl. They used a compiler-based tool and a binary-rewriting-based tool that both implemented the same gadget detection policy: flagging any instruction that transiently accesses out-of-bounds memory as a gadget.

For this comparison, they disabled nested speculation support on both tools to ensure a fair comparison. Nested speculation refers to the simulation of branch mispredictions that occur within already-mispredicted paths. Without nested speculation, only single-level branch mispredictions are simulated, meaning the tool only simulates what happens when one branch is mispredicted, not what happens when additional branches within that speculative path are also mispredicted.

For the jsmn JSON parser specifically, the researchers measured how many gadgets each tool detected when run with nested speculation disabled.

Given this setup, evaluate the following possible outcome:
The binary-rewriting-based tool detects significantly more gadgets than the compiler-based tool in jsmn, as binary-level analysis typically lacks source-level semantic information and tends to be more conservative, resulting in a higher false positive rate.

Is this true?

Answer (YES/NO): NO